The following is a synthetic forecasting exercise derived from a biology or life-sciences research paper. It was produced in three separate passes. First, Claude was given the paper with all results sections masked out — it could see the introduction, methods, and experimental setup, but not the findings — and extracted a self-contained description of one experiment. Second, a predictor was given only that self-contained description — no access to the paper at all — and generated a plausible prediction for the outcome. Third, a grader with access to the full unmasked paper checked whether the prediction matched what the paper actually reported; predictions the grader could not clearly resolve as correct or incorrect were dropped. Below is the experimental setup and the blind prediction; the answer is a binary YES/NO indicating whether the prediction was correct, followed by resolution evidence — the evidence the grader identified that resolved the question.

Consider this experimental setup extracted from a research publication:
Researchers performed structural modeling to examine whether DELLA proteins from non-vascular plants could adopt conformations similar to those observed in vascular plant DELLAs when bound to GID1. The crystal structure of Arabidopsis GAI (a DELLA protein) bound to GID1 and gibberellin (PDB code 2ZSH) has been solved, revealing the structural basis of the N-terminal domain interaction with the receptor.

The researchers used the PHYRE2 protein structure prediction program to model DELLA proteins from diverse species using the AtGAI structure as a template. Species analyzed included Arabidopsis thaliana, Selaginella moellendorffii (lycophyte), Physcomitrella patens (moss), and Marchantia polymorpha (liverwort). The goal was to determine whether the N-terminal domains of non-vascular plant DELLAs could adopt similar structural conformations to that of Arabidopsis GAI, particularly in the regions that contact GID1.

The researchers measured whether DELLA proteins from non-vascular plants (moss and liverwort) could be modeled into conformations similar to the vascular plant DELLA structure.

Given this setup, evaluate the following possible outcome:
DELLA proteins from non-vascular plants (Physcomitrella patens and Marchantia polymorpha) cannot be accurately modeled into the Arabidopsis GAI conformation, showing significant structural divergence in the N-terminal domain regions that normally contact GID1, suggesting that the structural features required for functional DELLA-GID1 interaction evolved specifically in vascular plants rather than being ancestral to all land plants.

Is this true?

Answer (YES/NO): NO